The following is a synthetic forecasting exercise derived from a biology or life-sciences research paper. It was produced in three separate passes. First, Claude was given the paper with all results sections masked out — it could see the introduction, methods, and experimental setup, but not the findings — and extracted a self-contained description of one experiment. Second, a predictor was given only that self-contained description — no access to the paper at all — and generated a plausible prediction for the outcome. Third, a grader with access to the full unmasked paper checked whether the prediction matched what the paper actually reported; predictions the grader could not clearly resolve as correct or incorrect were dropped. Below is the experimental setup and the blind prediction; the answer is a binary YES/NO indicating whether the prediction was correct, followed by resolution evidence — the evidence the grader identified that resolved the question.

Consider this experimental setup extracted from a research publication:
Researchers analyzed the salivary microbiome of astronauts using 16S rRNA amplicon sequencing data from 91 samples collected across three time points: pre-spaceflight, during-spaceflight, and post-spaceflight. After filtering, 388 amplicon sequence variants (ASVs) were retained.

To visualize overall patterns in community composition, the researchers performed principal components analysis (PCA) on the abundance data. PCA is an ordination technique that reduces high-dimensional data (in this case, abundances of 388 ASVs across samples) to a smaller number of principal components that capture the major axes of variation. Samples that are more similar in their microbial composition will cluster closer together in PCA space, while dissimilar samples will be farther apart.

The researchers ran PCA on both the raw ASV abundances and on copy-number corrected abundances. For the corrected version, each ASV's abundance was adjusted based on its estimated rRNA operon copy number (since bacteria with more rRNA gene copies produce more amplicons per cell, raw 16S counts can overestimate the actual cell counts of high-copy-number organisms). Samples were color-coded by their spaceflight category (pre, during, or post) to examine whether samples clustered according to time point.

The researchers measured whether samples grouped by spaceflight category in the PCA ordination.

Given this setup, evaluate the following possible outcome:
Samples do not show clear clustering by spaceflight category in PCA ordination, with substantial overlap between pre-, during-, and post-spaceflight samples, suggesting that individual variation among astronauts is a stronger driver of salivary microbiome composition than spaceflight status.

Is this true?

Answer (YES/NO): YES